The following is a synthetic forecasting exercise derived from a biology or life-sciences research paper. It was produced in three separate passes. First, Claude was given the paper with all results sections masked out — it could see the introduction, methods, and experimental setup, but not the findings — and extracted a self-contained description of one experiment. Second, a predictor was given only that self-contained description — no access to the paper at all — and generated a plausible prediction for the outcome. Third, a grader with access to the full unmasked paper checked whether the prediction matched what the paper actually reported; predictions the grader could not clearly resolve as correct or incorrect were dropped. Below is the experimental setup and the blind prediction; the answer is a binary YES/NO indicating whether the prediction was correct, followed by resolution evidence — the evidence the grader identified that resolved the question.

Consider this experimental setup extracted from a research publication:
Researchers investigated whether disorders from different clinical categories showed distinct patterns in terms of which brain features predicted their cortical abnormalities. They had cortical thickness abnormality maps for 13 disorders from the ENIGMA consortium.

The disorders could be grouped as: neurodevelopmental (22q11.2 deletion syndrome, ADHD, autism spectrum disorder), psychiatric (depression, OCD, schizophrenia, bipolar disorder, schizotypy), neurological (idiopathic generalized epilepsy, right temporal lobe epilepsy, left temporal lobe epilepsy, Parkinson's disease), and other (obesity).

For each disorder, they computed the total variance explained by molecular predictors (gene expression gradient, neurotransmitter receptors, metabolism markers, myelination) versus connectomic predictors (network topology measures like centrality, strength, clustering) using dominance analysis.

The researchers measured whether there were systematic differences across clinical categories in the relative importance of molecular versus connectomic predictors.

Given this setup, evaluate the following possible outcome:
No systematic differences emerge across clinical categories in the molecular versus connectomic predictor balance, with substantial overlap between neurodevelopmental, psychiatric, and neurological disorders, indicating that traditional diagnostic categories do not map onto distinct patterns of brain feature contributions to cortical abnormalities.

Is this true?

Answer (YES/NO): YES